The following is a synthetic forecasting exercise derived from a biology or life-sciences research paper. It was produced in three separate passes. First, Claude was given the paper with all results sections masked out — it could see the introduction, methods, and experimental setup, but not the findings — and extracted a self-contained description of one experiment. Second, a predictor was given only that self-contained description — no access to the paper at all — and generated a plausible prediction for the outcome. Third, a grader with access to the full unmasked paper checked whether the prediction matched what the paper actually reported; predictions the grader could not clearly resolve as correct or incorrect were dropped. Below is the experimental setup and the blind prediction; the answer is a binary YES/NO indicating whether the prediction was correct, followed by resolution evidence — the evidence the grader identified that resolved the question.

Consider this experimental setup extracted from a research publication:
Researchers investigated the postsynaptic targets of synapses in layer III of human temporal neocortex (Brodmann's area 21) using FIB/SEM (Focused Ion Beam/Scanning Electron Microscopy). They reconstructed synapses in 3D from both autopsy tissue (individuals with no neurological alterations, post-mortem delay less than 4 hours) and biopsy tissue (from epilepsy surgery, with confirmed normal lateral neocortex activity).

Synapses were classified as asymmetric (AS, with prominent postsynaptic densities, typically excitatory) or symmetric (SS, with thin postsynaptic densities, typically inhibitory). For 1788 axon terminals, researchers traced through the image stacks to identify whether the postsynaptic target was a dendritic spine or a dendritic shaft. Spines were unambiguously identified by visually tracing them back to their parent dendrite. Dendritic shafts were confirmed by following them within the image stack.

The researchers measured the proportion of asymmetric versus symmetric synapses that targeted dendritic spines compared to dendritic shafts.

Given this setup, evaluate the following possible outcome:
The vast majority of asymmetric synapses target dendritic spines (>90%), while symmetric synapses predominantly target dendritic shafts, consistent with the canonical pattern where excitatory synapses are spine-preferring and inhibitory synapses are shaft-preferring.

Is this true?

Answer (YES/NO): NO